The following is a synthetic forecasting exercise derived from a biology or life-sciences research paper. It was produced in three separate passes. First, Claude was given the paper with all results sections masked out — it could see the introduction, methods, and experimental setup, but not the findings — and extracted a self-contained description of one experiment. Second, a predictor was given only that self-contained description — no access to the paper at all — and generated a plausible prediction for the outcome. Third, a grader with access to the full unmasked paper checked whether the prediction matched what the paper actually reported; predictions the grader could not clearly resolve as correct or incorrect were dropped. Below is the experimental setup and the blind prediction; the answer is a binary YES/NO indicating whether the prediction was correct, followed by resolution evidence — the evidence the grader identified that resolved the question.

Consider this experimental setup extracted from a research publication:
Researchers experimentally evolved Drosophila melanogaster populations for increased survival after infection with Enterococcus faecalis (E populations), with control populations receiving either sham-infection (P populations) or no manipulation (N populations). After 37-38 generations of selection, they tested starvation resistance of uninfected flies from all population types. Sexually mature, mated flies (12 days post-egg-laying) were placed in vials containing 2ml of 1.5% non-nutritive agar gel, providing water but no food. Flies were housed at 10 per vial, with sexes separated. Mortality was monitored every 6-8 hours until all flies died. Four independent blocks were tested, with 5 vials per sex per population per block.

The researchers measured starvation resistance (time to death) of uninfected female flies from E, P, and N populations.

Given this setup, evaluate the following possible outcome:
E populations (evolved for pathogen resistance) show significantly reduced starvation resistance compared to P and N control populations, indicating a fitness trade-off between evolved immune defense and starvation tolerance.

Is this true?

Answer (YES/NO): NO